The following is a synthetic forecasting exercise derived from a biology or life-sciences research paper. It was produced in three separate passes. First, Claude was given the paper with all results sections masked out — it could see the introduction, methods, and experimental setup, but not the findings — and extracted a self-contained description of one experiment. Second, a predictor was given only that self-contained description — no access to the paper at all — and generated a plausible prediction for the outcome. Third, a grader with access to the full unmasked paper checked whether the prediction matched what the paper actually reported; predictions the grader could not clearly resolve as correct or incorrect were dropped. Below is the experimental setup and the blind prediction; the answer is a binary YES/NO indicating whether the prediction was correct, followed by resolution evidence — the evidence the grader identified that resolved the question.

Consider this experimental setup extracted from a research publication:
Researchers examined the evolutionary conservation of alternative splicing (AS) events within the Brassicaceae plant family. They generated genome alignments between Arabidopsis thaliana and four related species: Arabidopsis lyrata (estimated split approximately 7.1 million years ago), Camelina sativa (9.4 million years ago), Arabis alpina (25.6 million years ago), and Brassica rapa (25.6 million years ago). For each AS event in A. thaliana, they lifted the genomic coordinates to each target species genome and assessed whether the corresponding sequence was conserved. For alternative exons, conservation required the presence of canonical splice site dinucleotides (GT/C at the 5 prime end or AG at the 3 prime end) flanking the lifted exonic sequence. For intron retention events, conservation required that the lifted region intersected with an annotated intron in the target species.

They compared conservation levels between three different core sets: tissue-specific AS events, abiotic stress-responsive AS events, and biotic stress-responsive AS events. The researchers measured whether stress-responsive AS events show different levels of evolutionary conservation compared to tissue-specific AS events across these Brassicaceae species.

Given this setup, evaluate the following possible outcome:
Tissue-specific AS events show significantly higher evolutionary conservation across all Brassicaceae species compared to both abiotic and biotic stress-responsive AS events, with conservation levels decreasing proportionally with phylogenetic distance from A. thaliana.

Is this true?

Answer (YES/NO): NO